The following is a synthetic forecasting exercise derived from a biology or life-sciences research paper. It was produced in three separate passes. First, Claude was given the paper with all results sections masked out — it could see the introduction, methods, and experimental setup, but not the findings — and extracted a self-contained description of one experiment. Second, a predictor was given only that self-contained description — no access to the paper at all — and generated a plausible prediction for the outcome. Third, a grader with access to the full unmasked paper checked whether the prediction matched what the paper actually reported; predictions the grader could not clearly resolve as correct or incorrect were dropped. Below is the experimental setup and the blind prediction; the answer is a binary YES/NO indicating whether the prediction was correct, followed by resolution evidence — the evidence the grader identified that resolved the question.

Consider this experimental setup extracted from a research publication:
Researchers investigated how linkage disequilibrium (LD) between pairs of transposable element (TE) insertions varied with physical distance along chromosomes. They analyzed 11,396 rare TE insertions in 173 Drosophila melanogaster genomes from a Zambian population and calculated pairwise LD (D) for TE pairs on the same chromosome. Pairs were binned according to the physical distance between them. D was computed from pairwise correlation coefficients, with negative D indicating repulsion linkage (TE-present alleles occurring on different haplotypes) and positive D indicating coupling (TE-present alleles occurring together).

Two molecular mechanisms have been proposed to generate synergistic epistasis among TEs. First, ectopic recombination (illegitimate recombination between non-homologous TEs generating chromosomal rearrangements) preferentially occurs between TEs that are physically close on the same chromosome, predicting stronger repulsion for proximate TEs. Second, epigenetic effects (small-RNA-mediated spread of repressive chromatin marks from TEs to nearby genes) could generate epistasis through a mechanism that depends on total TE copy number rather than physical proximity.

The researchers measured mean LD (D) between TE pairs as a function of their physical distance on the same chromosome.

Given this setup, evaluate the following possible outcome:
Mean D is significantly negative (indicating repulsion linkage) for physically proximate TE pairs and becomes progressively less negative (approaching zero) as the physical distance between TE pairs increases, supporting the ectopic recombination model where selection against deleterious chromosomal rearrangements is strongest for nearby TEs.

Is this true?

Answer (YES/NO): NO